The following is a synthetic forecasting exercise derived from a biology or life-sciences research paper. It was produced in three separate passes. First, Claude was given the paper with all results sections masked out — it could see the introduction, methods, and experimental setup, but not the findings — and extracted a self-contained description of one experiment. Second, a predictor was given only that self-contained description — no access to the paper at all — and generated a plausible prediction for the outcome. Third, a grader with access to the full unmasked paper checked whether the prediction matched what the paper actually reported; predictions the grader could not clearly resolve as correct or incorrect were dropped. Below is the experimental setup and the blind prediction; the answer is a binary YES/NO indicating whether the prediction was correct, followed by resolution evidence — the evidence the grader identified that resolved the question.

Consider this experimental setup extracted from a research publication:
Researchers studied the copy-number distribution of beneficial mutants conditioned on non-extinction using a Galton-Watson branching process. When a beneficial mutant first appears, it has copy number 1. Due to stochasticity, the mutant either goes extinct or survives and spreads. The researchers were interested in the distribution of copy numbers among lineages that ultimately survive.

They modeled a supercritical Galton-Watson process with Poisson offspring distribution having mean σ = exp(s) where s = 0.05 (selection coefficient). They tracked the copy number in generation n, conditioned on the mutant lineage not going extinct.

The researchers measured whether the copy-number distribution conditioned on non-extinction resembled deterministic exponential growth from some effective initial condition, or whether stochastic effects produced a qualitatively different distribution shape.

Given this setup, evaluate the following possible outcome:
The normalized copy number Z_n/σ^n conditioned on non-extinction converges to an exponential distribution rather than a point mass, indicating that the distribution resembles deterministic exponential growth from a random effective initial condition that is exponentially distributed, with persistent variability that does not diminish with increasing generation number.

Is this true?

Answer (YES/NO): YES